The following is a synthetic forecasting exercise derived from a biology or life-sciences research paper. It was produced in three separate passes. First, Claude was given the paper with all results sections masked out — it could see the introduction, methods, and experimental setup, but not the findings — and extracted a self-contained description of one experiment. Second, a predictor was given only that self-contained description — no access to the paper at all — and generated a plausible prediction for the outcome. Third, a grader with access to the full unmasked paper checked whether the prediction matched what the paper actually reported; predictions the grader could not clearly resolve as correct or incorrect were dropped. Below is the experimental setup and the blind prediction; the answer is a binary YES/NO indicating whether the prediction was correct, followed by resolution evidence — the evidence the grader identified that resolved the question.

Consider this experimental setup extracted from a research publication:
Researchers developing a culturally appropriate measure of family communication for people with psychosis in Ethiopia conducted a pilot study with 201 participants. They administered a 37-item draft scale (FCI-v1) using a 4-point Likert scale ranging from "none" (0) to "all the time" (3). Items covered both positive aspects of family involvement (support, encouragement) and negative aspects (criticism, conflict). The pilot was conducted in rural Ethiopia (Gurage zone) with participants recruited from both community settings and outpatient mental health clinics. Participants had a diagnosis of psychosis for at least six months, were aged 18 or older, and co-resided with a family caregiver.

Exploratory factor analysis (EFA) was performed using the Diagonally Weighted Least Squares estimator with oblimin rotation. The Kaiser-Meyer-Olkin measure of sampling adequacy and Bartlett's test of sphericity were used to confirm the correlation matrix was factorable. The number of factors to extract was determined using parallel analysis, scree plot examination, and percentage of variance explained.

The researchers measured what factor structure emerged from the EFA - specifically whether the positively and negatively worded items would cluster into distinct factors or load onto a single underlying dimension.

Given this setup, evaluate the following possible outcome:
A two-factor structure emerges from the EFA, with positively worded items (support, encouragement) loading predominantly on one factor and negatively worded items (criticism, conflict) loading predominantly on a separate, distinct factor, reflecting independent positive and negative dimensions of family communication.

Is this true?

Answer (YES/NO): NO